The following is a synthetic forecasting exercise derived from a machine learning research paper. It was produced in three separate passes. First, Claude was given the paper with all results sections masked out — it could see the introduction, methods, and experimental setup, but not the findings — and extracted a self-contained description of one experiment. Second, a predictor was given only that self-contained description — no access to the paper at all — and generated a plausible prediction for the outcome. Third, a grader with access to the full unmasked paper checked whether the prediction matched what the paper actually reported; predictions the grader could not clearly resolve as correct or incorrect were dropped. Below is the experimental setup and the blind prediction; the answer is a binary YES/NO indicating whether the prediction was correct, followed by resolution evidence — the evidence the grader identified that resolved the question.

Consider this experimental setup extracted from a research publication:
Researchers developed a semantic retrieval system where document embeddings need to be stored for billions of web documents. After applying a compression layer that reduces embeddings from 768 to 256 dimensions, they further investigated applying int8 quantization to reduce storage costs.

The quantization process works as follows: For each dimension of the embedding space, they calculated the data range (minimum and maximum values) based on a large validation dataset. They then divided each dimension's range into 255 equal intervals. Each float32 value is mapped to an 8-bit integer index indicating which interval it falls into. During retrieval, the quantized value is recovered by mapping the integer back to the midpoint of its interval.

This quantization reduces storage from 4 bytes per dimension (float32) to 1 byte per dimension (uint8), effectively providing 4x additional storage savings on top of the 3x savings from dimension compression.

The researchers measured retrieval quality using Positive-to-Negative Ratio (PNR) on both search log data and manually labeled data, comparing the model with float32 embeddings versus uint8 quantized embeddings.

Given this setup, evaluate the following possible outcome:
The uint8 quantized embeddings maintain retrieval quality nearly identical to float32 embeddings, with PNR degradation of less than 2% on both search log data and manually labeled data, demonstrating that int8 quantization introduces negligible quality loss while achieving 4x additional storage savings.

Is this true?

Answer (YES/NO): YES